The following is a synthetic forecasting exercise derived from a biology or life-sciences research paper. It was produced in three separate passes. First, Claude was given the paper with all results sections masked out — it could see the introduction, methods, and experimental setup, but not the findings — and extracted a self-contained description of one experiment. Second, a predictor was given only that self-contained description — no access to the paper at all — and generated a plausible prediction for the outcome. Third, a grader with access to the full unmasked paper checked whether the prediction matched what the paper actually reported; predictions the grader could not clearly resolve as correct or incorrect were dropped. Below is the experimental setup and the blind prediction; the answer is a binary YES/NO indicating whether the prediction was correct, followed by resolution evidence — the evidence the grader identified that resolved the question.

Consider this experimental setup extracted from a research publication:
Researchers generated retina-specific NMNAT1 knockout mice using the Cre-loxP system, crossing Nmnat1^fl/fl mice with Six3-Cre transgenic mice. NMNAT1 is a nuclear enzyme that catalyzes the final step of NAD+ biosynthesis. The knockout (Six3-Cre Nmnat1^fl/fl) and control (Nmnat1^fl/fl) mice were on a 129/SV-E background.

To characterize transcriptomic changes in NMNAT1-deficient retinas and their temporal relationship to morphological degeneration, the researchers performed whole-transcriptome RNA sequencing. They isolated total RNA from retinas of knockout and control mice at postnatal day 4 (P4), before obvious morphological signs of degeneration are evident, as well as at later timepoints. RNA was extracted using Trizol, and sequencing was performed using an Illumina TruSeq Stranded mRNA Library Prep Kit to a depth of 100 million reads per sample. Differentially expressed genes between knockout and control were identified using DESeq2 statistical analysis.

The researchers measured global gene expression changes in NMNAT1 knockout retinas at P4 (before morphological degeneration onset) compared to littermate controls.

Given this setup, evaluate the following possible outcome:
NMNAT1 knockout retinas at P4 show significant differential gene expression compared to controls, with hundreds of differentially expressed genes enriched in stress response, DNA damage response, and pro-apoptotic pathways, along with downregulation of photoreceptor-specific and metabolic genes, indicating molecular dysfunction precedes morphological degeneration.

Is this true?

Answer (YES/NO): NO